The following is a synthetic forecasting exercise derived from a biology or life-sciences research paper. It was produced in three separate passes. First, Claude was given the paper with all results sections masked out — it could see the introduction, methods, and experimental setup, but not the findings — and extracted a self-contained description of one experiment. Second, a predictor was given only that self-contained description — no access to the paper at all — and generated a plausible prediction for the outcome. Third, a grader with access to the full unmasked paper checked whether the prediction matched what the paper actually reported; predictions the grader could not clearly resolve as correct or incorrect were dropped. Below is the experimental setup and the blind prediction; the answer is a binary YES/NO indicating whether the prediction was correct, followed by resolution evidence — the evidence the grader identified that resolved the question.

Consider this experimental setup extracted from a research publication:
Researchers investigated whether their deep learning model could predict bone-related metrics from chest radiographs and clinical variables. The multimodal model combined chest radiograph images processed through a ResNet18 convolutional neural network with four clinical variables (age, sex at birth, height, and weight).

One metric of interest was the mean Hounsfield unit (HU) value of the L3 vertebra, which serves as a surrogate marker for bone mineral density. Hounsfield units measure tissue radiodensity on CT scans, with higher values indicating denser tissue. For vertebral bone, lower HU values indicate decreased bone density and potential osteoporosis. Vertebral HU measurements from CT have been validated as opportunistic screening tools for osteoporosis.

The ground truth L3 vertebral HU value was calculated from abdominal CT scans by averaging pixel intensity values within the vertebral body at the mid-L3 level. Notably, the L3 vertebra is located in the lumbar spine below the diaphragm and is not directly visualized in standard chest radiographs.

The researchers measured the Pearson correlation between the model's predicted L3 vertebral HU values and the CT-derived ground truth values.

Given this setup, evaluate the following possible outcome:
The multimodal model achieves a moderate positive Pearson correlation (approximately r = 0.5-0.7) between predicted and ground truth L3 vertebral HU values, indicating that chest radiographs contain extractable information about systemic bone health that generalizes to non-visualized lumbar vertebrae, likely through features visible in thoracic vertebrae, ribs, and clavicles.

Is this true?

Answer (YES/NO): NO